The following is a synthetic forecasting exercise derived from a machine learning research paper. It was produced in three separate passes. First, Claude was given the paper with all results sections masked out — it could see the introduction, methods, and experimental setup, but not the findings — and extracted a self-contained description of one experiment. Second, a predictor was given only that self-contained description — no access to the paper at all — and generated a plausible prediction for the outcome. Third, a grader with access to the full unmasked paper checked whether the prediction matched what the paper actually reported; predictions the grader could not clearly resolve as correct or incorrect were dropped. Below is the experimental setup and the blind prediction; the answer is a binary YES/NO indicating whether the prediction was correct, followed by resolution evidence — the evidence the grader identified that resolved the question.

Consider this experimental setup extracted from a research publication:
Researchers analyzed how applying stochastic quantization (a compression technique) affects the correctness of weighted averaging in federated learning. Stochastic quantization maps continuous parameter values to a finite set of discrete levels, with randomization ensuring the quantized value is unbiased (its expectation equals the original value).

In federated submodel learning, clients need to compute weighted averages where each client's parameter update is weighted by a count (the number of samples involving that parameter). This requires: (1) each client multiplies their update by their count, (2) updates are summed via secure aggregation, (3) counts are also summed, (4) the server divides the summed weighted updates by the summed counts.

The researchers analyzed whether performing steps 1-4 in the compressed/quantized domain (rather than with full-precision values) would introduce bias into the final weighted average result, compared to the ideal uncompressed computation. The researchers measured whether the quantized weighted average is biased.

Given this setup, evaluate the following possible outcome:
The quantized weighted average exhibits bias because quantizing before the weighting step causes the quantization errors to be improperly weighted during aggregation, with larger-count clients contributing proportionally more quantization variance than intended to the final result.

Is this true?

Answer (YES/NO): NO